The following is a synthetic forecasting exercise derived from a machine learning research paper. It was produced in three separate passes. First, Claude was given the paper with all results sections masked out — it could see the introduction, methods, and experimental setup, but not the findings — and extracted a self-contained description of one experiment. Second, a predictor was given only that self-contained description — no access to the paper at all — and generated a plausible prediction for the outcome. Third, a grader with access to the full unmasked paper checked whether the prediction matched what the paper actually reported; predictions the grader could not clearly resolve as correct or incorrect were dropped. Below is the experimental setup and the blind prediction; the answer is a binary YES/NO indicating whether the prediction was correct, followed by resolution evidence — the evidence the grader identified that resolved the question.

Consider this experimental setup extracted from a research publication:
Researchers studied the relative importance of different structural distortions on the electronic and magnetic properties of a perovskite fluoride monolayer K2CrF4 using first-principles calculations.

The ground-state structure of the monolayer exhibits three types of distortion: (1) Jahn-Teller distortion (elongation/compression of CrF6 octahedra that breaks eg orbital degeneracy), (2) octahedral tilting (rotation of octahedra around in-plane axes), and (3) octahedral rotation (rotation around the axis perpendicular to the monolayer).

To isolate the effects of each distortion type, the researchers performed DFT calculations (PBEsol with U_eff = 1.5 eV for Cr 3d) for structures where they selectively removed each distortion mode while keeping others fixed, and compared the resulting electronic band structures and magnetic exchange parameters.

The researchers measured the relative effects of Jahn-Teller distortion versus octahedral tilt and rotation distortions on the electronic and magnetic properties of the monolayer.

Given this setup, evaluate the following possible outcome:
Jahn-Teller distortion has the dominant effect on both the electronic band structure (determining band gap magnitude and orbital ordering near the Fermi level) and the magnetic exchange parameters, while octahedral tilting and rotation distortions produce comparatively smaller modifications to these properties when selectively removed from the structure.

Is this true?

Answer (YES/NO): YES